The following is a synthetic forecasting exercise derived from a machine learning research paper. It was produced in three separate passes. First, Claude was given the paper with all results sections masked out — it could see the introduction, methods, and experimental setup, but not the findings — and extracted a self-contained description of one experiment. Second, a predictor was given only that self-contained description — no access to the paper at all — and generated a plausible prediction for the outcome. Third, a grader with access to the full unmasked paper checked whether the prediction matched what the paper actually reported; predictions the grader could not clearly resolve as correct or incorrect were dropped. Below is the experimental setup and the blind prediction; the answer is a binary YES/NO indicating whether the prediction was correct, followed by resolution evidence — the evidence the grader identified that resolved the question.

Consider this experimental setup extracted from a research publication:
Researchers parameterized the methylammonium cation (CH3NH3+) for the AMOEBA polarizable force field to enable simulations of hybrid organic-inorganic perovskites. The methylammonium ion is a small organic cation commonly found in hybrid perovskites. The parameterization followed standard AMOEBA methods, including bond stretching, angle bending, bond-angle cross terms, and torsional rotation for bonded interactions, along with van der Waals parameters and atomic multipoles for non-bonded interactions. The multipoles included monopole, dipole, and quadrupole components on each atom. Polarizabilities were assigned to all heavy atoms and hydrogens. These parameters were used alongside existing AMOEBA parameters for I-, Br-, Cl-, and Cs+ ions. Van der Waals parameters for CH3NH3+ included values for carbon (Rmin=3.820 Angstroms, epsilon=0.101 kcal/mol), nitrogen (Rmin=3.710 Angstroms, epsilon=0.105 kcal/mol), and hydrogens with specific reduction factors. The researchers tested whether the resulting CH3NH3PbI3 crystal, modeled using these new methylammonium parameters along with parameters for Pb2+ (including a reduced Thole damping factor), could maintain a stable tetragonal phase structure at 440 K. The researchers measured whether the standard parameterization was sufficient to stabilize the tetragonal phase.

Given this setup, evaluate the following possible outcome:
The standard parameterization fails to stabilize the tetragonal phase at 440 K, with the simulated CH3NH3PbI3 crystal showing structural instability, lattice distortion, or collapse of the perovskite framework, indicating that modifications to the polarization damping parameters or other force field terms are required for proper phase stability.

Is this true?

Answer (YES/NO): NO